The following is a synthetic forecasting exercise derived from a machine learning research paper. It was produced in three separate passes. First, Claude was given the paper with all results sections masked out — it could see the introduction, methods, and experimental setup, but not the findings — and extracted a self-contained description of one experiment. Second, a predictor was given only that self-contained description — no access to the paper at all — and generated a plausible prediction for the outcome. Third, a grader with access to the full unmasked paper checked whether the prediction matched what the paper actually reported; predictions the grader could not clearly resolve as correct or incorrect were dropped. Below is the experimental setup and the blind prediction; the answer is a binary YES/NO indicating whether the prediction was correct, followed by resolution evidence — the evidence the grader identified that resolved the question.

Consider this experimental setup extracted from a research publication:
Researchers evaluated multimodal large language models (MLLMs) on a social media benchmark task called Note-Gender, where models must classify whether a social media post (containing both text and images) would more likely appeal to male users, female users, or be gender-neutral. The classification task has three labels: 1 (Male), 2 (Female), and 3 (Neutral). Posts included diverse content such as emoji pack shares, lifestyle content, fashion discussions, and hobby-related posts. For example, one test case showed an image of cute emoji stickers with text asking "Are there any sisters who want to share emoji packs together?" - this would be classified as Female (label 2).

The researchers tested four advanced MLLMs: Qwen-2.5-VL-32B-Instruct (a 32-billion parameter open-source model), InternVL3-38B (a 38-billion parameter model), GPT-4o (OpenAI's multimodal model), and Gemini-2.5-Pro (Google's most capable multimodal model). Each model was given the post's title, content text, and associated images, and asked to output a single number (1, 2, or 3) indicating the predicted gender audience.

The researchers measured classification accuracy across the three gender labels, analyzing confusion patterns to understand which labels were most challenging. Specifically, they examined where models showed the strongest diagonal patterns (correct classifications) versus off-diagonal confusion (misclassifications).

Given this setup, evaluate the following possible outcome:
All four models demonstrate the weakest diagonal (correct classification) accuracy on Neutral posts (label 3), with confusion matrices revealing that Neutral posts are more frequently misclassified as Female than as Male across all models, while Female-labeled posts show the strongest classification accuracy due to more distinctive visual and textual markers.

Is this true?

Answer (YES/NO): NO